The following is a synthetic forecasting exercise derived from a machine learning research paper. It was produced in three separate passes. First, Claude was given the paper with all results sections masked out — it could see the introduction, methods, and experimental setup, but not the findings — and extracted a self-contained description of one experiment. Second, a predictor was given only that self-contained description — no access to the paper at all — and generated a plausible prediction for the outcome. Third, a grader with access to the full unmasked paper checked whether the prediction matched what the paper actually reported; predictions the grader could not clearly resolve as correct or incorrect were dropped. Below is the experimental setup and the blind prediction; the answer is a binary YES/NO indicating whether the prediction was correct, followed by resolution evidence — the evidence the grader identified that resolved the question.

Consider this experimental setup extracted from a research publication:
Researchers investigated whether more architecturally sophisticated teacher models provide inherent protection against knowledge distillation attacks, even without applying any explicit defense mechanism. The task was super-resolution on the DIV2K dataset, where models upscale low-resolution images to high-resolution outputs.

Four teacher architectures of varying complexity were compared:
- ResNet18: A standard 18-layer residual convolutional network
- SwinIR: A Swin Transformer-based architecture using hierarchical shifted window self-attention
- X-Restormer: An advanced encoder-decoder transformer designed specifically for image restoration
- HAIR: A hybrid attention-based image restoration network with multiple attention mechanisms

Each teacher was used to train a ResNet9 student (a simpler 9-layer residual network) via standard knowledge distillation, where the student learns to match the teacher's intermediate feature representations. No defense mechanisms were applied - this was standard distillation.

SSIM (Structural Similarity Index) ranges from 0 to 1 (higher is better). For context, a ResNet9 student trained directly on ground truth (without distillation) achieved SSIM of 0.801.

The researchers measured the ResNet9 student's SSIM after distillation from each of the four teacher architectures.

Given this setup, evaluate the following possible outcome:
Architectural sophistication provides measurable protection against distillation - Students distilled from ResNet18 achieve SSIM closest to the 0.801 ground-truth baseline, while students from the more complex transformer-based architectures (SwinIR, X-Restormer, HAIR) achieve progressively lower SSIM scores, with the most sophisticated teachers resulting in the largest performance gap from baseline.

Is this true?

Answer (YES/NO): YES